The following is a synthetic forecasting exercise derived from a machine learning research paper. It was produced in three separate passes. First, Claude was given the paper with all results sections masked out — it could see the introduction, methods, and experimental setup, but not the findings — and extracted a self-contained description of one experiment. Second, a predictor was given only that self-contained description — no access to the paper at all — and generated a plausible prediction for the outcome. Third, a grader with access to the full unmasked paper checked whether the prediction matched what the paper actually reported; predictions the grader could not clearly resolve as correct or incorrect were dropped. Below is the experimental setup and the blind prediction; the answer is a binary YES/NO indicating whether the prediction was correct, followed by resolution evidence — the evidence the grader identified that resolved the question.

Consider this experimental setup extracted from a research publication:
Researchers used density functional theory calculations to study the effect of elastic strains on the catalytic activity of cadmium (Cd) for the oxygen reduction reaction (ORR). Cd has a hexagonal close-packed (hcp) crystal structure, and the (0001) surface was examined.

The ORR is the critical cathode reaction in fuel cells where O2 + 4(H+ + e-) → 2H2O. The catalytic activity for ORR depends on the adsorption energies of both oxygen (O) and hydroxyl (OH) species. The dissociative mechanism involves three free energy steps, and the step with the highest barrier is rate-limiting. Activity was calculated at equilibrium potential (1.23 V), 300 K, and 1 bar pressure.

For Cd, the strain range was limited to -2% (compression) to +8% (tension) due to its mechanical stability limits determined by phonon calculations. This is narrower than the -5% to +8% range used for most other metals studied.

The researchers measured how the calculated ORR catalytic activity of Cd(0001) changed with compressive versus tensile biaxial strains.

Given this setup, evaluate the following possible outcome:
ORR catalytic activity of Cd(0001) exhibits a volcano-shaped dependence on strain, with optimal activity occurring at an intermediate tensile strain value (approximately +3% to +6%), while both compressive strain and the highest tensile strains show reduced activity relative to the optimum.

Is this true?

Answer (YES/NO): NO